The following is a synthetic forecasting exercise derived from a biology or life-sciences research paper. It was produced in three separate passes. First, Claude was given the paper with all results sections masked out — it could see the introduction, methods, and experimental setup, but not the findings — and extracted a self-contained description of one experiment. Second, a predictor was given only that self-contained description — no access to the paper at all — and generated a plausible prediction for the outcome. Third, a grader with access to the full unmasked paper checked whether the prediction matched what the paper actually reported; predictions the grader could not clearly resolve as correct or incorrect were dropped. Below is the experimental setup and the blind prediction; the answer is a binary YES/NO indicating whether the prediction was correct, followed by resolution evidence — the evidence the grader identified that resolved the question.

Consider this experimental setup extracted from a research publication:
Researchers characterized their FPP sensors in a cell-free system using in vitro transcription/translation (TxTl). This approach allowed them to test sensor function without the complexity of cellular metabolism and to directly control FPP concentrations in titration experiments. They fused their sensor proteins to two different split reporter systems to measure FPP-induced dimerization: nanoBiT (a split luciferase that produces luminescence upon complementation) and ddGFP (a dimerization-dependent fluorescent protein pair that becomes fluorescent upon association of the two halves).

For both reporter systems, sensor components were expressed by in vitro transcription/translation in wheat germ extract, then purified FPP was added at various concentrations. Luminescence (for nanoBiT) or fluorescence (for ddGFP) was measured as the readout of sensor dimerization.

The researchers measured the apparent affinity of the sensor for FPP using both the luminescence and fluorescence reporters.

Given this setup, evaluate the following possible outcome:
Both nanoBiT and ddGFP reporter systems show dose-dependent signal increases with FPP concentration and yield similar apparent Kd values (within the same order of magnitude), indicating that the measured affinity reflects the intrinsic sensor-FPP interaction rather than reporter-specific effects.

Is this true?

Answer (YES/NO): YES